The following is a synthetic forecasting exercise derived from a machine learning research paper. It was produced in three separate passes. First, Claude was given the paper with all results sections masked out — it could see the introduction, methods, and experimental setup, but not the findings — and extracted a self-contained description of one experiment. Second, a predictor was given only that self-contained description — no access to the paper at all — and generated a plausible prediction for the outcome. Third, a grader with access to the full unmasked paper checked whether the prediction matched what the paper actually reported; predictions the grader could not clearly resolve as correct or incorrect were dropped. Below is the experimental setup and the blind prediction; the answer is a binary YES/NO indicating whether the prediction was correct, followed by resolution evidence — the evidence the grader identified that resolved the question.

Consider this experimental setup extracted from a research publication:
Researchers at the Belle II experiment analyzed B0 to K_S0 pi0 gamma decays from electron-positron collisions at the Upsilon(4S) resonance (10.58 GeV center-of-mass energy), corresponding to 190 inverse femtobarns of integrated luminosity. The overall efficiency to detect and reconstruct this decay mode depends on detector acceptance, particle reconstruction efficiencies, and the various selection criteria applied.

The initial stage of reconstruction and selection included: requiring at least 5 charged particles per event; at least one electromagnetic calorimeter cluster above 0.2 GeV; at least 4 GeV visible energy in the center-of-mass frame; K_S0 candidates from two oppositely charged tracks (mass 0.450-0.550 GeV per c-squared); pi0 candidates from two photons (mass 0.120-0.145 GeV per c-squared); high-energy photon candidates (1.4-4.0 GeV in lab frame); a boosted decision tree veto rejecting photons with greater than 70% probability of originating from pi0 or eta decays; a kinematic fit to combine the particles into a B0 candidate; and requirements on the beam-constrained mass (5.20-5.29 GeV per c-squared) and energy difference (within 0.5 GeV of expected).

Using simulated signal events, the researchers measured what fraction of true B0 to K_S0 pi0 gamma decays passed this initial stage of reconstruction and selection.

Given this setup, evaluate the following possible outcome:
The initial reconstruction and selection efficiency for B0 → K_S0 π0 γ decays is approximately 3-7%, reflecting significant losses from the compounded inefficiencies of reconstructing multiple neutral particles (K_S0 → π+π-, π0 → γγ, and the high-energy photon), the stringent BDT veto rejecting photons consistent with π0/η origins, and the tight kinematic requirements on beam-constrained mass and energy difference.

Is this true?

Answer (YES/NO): NO